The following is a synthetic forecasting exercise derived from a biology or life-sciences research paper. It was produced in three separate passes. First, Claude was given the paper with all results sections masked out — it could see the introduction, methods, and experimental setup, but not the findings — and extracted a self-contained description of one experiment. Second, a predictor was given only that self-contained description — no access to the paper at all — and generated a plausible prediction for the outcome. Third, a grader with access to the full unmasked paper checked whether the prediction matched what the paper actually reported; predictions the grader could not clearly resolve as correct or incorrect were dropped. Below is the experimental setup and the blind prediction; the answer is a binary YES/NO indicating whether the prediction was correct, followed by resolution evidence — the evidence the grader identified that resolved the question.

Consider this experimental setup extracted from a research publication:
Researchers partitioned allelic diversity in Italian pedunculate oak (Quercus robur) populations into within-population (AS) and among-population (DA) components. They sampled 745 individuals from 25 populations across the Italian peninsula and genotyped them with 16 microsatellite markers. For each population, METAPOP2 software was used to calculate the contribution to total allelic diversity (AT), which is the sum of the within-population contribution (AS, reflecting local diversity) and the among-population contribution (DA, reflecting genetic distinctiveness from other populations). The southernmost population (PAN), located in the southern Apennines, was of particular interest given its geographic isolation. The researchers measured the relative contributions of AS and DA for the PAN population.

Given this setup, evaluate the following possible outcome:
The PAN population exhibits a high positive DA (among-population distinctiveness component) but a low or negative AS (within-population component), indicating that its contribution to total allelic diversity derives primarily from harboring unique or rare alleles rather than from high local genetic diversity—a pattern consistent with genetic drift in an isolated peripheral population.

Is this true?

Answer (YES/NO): YES